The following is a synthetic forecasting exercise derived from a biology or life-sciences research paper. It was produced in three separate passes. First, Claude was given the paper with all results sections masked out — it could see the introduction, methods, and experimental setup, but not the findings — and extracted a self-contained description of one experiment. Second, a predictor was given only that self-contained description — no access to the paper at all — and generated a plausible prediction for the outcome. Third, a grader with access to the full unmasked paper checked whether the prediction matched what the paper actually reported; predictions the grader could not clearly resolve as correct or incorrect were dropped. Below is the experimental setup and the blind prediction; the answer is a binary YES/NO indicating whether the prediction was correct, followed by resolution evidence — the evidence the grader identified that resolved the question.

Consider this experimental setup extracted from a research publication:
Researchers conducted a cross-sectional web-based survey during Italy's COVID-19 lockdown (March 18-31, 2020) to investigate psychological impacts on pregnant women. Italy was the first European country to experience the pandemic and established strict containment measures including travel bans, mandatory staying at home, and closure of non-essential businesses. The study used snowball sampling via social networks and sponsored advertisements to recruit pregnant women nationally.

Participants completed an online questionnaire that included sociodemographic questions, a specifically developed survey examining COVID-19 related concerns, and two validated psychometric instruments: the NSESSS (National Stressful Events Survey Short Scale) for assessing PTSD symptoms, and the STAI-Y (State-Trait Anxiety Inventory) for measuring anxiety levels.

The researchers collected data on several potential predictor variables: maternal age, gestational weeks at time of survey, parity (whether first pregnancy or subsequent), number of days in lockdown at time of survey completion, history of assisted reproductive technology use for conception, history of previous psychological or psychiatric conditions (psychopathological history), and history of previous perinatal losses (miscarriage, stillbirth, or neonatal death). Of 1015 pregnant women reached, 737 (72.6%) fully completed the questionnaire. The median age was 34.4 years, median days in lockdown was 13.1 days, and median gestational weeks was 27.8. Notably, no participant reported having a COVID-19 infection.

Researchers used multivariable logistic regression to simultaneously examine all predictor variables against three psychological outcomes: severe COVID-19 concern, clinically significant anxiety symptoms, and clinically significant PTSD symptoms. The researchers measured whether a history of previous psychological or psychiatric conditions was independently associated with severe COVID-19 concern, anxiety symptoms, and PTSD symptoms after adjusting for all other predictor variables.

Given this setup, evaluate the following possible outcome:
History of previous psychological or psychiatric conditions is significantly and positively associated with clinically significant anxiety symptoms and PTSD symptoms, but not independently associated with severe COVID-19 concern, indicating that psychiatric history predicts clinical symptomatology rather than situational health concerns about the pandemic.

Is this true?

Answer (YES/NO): NO